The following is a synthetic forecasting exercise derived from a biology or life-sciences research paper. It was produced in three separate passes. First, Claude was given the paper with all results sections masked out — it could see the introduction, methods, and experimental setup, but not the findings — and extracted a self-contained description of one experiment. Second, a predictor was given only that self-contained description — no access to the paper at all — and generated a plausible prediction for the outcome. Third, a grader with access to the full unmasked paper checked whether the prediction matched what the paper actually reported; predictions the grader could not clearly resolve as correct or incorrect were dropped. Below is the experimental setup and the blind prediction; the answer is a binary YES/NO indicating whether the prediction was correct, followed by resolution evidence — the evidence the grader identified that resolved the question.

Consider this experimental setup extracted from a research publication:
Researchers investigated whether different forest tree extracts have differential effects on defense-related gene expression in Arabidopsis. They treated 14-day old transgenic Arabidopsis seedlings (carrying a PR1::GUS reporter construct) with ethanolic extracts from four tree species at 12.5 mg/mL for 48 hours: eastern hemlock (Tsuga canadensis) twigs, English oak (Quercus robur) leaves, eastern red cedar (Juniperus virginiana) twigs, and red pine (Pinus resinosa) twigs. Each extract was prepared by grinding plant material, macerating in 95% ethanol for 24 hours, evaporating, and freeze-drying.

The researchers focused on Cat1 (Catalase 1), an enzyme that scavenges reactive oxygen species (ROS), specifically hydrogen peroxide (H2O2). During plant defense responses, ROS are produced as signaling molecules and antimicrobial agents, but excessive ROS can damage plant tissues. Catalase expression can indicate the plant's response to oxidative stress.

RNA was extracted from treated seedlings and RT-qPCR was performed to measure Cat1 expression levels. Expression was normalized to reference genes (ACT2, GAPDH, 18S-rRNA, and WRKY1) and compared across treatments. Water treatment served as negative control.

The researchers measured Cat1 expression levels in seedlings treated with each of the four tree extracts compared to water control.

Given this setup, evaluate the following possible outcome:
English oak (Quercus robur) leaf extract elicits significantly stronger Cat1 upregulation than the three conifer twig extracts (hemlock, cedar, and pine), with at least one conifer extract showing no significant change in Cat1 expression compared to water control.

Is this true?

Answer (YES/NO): NO